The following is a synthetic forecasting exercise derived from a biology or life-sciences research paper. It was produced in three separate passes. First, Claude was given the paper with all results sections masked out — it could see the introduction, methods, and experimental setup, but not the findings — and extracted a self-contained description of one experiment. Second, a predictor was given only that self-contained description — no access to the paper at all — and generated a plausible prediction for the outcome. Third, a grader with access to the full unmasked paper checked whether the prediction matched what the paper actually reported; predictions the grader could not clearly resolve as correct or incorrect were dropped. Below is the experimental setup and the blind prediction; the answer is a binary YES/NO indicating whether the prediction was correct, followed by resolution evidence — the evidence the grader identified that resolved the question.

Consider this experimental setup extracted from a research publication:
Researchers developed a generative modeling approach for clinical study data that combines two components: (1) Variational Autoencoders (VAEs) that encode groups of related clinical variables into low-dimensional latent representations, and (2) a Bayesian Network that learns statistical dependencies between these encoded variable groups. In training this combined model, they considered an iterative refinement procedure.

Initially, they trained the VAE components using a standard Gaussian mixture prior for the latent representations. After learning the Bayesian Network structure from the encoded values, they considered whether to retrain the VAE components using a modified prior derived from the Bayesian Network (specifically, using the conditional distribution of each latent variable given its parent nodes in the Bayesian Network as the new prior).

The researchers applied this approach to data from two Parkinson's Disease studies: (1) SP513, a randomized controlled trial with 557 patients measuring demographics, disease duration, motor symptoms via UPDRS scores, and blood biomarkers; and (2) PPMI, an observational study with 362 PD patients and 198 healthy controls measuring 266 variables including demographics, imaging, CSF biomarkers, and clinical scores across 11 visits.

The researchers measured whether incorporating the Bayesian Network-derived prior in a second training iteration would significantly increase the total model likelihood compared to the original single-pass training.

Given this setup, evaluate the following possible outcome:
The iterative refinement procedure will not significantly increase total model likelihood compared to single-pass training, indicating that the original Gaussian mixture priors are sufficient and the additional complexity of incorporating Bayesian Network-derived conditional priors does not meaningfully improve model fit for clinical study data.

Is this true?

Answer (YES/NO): YES